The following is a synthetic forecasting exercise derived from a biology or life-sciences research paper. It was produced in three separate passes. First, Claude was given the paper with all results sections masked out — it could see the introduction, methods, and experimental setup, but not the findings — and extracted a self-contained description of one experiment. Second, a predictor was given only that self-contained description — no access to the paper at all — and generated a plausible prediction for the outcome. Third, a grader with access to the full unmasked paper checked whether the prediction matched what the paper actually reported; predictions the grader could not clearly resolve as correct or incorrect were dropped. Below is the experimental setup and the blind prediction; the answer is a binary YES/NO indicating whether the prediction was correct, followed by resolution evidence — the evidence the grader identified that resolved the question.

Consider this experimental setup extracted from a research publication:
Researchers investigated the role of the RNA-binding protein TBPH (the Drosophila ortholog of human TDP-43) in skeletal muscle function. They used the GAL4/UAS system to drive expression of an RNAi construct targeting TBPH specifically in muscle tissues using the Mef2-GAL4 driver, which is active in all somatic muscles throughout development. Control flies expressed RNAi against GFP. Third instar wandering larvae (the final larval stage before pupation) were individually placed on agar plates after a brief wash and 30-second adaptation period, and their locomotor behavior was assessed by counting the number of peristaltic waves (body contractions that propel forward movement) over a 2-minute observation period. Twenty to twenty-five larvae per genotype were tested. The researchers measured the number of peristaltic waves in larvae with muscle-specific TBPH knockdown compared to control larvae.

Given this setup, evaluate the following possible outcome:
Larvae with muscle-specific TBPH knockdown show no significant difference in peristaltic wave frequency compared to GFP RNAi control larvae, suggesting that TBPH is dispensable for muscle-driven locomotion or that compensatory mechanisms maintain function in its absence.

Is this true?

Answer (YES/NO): NO